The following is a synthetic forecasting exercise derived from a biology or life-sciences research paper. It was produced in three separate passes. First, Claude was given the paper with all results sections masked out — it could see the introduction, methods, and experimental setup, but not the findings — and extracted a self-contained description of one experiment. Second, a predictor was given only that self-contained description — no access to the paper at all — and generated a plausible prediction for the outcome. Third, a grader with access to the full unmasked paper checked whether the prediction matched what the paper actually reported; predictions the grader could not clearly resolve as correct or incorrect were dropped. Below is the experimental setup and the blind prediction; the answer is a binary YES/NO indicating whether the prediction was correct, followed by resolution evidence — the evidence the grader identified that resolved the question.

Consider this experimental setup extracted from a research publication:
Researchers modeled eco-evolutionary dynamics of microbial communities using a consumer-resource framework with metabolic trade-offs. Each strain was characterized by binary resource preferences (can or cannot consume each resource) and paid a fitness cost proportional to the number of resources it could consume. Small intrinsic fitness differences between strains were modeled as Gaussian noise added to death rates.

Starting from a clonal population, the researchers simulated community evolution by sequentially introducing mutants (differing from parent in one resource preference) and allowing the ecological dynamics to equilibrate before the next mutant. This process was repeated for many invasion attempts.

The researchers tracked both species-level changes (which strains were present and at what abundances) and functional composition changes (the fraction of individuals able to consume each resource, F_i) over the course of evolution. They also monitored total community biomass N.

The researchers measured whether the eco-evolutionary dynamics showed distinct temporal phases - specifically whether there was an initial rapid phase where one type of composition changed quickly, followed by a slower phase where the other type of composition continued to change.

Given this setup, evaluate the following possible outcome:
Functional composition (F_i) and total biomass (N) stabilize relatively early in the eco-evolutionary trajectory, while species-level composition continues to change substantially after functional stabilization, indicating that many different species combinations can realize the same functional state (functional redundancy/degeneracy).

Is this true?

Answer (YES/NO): YES